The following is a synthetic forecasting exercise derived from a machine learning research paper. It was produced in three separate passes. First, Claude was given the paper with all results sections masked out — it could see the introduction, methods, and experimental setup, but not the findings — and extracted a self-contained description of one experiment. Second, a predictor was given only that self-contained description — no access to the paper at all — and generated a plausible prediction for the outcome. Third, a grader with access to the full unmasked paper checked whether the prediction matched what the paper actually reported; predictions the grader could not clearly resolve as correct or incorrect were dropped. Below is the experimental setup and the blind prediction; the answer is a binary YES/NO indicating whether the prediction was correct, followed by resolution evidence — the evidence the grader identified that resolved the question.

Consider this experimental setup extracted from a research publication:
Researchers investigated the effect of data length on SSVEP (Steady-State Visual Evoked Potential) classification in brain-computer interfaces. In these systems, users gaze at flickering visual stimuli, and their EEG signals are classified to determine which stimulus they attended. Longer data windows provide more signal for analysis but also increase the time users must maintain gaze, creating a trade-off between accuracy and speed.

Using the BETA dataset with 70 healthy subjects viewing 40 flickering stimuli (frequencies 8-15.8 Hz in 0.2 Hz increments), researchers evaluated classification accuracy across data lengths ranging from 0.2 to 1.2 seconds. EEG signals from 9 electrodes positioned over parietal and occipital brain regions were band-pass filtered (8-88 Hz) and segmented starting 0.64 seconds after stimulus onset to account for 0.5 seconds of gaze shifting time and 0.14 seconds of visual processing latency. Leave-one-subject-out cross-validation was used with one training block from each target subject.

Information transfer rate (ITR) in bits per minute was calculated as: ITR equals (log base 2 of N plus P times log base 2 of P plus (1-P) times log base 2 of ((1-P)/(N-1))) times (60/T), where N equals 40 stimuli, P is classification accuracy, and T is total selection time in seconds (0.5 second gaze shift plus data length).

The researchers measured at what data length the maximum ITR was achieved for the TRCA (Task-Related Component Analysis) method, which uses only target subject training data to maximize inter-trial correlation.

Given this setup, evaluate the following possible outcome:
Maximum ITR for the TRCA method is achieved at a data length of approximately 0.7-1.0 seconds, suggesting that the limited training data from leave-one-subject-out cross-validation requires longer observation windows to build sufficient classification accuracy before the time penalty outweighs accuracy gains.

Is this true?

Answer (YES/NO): YES